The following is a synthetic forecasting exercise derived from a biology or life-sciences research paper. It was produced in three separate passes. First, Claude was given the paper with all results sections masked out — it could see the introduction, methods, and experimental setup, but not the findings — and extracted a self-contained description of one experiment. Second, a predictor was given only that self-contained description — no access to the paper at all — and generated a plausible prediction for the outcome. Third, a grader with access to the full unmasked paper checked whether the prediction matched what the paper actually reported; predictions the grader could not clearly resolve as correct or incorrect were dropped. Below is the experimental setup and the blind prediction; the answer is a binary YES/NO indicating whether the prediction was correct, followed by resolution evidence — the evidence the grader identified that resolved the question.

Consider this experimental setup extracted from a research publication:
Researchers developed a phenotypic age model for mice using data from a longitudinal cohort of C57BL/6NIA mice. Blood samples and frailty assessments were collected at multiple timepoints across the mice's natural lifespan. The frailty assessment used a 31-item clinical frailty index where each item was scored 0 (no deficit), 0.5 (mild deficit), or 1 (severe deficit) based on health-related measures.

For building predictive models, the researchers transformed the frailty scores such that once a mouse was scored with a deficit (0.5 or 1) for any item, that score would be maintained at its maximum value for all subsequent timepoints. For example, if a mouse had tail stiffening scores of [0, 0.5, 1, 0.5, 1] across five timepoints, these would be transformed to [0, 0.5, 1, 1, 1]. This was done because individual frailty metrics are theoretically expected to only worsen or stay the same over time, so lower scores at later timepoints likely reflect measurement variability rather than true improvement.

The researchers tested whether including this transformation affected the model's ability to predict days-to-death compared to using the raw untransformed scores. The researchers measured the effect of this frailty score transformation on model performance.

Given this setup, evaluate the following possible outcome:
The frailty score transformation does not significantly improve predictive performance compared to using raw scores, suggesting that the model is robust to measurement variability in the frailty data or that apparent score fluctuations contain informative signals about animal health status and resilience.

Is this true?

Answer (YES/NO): YES